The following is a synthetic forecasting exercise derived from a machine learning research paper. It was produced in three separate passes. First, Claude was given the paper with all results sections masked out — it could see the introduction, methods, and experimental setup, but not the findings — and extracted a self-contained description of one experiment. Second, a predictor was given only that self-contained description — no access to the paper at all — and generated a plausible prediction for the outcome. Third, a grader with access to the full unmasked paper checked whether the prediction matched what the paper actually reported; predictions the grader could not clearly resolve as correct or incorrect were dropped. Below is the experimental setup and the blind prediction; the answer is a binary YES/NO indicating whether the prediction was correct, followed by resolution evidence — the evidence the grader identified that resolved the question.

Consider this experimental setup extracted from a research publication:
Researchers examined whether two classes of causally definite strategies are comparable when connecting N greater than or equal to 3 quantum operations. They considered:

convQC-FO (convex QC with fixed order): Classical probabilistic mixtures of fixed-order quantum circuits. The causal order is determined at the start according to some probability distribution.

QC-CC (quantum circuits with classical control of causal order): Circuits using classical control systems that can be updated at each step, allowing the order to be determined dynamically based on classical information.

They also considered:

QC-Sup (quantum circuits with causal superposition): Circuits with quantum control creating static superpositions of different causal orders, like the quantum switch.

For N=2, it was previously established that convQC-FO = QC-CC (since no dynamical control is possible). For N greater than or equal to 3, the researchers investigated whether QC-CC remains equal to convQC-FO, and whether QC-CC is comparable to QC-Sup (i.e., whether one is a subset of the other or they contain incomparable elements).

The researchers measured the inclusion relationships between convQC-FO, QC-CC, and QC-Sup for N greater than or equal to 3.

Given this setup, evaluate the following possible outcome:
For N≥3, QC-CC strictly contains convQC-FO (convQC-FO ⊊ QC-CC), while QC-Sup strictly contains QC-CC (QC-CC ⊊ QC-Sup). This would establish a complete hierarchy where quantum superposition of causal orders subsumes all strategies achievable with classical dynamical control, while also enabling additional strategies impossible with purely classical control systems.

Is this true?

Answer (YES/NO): NO